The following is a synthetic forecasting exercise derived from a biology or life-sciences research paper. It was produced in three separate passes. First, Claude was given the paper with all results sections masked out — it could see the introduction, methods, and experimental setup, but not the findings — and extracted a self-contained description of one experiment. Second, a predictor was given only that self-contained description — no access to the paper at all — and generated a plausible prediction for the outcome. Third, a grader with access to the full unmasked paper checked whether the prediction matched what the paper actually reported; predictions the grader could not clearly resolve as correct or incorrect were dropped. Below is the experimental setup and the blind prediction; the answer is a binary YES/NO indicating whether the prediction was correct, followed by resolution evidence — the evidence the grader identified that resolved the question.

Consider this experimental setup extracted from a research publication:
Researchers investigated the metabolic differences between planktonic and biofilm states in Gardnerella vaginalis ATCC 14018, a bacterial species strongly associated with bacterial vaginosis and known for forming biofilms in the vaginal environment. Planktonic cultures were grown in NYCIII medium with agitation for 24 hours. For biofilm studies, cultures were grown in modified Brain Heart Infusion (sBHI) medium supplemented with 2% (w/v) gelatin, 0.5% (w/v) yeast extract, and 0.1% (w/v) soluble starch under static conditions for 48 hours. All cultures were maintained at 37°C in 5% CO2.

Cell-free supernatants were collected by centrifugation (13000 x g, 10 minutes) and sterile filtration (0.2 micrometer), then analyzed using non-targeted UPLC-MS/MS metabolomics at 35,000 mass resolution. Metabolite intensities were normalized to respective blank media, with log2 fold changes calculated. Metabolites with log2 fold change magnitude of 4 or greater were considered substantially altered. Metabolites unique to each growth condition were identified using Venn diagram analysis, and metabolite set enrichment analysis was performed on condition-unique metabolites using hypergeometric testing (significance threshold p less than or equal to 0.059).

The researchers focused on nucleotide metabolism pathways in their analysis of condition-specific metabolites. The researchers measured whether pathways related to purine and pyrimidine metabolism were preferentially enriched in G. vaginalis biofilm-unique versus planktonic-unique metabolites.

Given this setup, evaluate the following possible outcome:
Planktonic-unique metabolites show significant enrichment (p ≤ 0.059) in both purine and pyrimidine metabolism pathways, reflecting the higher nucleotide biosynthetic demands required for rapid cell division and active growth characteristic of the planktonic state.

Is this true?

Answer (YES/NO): NO